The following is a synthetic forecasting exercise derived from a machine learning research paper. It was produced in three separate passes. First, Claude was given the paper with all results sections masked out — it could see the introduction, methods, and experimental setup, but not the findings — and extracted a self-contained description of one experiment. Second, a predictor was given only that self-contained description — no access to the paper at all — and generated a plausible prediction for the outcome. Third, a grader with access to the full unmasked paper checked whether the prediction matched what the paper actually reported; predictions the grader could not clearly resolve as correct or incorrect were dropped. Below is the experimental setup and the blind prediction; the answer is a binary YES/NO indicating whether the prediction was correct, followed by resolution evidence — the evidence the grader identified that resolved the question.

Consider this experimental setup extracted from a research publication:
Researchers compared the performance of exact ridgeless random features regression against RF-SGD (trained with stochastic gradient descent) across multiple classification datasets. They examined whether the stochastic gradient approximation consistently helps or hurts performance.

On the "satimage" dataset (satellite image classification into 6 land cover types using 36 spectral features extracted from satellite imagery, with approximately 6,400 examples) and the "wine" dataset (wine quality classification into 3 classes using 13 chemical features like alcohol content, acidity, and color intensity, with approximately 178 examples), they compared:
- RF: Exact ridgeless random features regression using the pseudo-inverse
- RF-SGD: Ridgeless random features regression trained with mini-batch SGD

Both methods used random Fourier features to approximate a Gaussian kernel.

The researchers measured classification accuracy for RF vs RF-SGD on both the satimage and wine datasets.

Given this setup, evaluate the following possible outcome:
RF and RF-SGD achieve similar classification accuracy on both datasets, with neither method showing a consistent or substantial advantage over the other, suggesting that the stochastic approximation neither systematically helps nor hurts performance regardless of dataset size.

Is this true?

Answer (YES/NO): NO